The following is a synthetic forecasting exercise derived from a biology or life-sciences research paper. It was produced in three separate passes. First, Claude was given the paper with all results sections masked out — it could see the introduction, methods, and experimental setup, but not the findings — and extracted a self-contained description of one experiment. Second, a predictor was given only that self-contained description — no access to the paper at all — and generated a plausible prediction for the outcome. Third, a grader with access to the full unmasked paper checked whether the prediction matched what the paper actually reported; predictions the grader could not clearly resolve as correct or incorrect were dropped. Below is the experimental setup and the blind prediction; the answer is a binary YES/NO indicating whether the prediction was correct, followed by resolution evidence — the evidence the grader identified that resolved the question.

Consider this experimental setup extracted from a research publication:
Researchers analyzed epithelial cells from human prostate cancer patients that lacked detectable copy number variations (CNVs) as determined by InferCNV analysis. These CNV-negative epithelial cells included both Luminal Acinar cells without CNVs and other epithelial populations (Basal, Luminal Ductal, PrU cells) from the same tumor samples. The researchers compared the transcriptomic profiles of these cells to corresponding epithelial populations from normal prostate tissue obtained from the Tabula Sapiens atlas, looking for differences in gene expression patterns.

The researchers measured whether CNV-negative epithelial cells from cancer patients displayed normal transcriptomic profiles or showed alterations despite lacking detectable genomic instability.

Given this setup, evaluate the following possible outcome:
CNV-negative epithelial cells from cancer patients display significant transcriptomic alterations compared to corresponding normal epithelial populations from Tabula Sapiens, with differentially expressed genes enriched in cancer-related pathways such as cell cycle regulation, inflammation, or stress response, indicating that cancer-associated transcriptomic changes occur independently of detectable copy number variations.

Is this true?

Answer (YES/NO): NO